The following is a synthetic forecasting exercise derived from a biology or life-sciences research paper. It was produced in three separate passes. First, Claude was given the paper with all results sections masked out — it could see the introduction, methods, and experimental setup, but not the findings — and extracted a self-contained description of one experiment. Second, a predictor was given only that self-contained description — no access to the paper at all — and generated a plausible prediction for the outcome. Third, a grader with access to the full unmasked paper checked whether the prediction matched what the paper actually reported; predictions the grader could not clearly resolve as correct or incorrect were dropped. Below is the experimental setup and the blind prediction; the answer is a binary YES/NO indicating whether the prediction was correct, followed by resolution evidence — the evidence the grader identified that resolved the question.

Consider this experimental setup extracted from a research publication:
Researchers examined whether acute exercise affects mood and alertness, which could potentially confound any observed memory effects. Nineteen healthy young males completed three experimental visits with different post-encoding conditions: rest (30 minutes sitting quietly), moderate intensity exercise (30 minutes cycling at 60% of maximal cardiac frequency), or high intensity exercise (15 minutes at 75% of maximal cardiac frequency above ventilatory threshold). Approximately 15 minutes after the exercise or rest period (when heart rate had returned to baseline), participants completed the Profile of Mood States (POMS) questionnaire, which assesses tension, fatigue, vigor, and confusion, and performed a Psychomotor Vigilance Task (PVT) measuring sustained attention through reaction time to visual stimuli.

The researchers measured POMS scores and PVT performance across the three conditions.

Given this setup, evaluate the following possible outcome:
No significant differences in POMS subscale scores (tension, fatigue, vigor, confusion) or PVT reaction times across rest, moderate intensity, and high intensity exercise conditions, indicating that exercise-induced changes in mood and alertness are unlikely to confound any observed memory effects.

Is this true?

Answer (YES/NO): YES